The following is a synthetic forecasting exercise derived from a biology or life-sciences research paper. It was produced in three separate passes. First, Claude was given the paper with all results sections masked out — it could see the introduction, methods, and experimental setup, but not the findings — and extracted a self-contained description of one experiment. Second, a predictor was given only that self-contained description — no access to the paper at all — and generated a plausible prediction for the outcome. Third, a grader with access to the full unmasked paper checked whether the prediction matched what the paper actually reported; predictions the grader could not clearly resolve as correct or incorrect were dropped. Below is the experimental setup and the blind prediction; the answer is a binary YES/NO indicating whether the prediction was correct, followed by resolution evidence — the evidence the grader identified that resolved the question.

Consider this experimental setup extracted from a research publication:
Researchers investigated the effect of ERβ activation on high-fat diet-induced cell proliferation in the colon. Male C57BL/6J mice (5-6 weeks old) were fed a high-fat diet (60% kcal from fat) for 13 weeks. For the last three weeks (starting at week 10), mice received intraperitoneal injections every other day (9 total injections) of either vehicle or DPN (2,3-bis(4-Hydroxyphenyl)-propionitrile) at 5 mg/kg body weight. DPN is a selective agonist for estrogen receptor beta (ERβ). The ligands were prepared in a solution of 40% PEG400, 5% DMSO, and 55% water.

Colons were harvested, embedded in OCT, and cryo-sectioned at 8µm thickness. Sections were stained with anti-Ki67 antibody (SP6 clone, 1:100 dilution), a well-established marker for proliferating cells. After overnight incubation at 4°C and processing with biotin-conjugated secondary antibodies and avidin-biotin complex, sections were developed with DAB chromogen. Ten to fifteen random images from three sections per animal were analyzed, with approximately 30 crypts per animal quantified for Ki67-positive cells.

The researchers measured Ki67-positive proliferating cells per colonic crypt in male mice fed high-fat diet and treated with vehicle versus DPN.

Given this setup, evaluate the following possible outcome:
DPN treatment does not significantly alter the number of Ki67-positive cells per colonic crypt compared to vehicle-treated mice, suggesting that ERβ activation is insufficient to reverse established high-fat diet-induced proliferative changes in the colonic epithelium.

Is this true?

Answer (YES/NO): NO